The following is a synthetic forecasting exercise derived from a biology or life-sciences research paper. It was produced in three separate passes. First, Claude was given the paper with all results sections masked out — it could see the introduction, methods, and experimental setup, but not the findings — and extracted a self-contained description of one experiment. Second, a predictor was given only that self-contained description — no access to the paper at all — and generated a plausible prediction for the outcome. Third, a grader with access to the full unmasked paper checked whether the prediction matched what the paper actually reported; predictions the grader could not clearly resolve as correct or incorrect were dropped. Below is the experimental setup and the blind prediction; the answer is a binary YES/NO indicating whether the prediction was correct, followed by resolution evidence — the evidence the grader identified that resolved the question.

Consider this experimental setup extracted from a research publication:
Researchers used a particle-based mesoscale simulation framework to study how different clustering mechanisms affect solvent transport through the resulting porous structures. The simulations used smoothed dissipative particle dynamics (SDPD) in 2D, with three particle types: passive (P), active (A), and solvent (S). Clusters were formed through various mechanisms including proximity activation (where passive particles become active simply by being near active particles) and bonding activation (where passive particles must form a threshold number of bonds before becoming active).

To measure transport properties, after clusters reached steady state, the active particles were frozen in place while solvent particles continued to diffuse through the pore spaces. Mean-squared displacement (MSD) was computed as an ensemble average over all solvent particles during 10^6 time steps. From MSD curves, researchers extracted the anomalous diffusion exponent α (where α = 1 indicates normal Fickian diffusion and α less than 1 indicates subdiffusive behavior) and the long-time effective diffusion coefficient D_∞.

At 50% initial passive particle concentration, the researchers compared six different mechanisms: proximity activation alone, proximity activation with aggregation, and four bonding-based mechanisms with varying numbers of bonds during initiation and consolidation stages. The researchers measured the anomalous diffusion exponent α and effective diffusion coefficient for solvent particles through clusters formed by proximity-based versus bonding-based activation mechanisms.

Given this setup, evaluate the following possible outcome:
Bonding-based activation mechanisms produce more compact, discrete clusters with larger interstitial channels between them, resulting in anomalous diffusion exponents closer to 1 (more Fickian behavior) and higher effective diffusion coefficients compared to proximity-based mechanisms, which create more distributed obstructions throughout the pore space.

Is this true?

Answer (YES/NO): YES